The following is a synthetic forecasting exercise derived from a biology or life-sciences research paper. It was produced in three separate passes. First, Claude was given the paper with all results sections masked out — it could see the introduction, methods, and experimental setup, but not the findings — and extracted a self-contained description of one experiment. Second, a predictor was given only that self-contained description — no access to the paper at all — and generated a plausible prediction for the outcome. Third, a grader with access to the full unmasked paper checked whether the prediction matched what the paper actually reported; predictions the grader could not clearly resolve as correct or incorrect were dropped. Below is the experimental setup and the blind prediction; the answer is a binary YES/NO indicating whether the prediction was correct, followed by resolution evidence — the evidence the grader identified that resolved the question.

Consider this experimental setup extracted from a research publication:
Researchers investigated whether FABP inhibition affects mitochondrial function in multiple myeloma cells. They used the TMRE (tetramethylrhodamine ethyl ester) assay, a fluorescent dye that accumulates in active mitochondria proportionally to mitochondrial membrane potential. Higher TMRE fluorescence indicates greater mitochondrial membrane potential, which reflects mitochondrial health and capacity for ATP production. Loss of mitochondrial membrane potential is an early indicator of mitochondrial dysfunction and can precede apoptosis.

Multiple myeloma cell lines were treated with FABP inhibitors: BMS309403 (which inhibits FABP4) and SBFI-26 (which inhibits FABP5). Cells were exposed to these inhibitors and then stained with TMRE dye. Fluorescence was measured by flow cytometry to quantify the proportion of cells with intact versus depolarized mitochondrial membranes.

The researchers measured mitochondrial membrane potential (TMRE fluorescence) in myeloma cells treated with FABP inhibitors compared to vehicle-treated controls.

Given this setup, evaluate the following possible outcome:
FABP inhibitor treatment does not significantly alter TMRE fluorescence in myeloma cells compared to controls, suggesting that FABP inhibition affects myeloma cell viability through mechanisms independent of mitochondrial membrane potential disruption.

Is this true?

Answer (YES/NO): NO